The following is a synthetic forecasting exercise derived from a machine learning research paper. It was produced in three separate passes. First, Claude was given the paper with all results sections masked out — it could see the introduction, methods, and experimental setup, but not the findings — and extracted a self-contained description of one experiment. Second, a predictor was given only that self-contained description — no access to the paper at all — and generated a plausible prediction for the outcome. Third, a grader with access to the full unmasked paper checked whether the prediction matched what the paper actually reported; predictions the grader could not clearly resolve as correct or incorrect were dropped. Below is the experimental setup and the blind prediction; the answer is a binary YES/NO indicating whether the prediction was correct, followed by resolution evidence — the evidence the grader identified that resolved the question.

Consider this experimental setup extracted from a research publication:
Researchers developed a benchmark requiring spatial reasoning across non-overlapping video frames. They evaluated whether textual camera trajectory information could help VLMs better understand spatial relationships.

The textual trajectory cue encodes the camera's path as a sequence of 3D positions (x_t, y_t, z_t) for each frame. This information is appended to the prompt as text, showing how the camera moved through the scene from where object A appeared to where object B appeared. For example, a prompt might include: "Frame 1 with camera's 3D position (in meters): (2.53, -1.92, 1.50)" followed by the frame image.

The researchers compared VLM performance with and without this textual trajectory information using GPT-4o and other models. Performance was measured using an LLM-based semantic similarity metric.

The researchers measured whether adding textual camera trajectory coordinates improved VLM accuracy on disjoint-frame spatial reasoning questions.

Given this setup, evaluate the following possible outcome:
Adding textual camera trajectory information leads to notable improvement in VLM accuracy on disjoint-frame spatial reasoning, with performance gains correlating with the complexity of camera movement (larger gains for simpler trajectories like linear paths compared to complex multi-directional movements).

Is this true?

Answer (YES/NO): NO